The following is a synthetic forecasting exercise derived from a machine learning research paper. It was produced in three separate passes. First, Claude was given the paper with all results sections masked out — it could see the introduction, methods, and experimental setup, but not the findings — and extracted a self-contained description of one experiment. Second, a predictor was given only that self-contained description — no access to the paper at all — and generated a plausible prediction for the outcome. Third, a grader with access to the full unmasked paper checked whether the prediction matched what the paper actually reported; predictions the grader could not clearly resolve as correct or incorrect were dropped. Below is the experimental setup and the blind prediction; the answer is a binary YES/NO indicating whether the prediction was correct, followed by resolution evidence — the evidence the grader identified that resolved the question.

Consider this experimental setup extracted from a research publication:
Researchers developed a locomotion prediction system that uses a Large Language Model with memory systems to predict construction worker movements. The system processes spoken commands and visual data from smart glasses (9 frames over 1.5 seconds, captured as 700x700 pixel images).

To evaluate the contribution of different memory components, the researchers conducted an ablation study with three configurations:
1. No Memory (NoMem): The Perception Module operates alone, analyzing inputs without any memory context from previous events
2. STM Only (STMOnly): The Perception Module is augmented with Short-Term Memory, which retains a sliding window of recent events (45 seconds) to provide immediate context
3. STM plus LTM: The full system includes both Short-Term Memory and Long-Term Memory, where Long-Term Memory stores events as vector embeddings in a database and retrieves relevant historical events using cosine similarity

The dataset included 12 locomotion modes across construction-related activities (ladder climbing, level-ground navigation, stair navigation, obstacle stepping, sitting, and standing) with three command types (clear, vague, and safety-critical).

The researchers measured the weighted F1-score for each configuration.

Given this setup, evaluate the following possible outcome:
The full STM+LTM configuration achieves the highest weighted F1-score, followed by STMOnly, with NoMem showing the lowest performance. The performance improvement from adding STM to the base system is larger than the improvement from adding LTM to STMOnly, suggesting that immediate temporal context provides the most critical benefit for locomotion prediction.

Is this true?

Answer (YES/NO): NO